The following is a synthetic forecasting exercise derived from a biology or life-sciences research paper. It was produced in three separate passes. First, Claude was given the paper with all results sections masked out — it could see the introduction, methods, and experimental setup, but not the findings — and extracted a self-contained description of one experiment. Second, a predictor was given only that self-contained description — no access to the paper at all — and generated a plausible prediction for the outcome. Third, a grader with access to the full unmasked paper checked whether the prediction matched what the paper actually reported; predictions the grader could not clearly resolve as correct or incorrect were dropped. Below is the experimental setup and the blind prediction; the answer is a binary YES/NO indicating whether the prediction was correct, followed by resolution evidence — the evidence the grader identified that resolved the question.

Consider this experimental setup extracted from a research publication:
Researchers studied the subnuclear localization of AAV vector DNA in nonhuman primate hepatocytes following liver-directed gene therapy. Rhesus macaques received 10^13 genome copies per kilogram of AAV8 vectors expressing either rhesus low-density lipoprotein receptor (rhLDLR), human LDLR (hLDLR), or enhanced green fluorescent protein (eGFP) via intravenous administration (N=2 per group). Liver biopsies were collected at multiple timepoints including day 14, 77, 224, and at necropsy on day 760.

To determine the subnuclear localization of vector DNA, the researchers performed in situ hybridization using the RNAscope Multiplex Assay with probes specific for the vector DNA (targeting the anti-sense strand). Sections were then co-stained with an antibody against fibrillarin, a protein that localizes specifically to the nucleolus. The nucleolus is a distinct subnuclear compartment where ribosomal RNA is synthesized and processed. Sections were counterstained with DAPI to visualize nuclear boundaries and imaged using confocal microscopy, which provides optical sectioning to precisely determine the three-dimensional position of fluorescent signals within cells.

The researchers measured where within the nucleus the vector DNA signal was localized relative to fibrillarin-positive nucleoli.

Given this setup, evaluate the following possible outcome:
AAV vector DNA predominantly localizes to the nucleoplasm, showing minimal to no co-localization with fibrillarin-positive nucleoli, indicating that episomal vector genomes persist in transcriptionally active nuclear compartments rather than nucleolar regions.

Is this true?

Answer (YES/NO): NO